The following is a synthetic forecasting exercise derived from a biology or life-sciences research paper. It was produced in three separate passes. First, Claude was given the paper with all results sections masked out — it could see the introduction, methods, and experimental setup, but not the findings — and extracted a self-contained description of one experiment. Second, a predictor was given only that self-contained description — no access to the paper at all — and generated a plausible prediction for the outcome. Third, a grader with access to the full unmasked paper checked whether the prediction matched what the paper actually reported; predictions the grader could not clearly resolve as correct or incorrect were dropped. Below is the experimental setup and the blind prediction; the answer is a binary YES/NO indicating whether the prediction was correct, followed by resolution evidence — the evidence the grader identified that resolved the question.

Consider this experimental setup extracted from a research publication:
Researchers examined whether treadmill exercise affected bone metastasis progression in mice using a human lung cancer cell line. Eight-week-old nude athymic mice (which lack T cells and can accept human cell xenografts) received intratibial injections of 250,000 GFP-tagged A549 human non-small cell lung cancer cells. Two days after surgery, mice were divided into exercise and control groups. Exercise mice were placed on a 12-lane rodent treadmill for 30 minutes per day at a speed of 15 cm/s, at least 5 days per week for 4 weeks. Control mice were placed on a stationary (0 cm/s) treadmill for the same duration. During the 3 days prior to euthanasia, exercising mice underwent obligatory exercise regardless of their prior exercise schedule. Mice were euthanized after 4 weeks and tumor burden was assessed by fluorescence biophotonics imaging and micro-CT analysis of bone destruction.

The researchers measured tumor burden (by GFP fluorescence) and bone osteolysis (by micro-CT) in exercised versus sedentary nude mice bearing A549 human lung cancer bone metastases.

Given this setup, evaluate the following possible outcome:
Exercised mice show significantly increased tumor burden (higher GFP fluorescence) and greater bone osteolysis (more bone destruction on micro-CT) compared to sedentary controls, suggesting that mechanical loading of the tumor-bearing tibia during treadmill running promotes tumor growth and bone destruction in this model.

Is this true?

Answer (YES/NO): NO